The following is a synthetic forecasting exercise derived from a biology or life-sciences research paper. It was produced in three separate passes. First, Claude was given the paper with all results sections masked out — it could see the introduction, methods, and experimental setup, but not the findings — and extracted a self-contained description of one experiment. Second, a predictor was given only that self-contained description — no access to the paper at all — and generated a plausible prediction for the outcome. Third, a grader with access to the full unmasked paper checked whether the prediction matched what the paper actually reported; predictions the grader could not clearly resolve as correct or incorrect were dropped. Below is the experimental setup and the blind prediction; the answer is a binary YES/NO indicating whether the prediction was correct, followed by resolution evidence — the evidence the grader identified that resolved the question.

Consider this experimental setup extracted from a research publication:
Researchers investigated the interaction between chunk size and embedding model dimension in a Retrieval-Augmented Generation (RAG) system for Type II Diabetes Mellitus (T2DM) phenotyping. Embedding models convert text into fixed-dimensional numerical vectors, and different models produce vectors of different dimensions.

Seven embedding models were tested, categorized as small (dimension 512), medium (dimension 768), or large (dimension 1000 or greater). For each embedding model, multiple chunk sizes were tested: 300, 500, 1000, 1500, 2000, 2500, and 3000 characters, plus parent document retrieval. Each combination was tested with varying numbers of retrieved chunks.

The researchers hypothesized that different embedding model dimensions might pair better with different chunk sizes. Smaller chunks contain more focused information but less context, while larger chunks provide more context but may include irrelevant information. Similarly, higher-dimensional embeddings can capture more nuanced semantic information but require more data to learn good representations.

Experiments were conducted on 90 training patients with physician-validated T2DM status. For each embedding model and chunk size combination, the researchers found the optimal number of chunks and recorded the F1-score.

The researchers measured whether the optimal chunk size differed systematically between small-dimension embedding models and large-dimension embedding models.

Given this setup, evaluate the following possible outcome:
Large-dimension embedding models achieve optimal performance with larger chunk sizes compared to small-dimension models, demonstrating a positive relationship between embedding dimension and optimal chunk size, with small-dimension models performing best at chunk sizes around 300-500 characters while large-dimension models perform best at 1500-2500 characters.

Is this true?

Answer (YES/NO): NO